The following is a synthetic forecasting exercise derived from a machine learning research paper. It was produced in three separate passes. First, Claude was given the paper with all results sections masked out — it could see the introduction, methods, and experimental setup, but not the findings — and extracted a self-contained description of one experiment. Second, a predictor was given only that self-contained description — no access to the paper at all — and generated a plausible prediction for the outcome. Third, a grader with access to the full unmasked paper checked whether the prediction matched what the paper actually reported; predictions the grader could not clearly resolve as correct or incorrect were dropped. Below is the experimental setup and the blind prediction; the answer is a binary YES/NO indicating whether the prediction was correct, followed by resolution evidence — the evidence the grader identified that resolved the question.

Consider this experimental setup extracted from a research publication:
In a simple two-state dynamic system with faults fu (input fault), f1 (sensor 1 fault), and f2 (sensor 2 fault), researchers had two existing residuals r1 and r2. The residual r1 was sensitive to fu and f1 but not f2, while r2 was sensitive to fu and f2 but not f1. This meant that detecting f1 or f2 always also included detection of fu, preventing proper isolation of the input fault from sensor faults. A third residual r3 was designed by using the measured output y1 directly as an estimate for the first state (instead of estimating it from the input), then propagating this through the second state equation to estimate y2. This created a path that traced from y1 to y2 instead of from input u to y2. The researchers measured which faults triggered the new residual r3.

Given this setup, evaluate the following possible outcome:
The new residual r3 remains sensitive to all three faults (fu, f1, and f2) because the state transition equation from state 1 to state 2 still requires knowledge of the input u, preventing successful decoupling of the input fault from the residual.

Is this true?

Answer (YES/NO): NO